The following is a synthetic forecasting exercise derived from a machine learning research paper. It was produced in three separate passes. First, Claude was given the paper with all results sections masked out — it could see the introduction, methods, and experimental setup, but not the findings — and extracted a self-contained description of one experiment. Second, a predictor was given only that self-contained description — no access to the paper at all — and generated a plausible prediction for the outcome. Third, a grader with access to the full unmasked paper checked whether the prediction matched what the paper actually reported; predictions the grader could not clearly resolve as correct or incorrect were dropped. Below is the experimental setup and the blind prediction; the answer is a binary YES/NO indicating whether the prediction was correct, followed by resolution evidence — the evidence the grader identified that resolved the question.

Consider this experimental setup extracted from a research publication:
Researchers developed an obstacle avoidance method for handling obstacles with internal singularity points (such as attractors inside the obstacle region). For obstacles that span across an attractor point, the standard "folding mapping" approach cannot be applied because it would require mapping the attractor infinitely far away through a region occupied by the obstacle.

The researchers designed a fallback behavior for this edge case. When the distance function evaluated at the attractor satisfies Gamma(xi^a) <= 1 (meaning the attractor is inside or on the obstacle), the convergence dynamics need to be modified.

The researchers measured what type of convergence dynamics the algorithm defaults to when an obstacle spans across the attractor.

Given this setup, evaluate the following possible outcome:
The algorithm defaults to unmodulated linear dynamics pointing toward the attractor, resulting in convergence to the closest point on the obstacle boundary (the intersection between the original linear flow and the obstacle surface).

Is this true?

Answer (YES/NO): NO